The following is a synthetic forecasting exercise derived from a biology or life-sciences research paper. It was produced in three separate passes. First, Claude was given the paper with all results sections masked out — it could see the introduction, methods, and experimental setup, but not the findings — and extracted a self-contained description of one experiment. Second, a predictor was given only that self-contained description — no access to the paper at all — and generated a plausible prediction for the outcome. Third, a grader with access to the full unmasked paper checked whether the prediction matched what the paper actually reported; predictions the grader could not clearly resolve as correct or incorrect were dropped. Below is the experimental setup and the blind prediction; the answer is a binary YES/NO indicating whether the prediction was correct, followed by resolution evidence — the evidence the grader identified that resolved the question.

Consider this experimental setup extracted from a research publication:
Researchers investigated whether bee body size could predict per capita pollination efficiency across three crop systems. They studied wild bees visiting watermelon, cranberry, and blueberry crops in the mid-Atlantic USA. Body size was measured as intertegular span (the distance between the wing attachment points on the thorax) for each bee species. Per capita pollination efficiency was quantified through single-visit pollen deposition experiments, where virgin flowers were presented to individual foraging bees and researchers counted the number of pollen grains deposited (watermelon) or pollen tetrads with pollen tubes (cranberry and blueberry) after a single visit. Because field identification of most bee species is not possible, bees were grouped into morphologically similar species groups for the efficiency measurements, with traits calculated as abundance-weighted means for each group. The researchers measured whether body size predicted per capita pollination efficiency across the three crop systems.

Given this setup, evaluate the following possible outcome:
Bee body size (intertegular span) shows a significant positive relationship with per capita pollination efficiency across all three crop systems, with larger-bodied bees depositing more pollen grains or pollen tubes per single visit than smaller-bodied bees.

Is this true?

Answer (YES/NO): NO